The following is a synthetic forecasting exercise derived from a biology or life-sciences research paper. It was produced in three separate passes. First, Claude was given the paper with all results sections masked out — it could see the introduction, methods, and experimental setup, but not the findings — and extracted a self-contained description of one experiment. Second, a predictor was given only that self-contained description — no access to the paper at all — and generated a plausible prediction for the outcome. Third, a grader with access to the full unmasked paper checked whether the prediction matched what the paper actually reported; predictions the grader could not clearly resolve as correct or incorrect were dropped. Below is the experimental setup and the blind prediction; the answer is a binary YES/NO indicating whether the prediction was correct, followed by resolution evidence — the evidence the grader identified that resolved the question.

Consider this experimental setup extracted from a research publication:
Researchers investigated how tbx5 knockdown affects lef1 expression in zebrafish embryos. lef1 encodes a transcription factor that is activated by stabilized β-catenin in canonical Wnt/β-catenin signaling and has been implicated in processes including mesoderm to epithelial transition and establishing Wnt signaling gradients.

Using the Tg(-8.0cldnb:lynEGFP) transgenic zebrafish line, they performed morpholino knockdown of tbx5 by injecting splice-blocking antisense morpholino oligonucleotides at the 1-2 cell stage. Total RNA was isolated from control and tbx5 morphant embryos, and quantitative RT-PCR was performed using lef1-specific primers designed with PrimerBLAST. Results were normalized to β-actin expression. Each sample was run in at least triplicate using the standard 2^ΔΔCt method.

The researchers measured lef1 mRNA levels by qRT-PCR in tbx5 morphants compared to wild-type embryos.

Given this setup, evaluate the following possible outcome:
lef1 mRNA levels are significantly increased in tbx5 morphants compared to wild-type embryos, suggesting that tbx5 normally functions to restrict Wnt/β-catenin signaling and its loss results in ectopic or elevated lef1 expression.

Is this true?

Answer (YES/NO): NO